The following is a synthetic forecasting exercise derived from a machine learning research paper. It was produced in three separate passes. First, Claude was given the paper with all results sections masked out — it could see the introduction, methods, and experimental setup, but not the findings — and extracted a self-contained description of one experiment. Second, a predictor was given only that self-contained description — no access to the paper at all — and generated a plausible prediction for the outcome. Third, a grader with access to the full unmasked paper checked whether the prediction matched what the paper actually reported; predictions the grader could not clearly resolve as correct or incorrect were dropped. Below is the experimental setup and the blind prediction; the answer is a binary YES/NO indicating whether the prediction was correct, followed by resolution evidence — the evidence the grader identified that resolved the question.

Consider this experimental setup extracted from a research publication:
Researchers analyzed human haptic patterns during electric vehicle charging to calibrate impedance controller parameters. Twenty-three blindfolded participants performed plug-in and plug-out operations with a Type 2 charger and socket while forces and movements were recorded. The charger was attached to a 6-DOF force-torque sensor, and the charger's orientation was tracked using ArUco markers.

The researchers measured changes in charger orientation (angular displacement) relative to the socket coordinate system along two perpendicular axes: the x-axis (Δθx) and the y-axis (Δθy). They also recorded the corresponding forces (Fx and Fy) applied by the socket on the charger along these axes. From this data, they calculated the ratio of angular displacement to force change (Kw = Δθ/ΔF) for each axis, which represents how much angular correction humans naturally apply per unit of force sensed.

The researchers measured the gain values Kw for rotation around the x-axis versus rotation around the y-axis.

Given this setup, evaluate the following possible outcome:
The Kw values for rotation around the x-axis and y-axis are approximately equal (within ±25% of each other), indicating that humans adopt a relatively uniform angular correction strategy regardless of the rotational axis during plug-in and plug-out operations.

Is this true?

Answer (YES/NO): YES